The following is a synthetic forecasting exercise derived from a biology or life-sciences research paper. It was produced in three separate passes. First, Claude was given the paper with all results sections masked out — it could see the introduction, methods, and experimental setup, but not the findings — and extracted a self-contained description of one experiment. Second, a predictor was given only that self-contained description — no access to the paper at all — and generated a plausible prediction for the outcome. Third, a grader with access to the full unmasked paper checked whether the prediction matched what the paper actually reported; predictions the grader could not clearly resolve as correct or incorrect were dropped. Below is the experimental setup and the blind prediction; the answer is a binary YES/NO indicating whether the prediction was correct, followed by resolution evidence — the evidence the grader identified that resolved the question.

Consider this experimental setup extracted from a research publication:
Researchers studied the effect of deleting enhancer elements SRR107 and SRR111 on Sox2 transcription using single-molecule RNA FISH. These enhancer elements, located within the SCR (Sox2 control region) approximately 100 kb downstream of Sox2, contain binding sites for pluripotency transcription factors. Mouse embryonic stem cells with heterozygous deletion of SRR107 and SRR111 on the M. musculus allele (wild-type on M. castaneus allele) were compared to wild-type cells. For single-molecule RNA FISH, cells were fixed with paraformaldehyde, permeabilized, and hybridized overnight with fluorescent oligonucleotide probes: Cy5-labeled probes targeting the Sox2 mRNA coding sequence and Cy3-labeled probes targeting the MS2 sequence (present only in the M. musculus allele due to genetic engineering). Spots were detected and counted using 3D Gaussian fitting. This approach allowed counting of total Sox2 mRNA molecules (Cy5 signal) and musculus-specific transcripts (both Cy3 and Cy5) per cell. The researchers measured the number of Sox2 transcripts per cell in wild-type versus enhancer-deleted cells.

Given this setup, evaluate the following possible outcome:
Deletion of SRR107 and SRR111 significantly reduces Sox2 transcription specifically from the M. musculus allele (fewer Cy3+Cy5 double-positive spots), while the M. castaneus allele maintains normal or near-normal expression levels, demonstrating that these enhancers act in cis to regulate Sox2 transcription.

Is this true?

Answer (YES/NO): YES